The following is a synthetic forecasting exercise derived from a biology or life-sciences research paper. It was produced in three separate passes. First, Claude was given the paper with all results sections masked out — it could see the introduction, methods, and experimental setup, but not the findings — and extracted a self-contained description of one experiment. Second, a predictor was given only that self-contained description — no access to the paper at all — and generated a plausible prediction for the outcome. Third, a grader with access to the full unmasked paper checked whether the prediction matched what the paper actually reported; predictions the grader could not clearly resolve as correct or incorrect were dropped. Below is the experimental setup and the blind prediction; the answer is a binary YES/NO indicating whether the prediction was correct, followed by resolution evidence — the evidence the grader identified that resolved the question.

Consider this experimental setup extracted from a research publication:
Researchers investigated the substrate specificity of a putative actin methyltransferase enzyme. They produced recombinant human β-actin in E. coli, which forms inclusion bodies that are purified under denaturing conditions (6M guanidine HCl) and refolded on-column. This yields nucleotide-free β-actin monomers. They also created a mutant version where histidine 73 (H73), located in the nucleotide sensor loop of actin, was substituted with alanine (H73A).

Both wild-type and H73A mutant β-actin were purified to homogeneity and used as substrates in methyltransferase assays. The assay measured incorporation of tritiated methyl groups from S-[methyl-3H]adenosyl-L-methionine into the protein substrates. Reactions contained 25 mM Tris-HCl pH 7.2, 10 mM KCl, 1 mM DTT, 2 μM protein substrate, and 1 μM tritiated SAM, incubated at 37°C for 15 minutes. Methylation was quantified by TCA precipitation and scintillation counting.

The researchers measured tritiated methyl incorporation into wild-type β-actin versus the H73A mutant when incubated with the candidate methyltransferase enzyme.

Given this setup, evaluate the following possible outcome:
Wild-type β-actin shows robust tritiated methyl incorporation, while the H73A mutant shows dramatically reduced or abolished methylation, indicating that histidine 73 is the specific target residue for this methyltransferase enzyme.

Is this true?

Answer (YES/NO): YES